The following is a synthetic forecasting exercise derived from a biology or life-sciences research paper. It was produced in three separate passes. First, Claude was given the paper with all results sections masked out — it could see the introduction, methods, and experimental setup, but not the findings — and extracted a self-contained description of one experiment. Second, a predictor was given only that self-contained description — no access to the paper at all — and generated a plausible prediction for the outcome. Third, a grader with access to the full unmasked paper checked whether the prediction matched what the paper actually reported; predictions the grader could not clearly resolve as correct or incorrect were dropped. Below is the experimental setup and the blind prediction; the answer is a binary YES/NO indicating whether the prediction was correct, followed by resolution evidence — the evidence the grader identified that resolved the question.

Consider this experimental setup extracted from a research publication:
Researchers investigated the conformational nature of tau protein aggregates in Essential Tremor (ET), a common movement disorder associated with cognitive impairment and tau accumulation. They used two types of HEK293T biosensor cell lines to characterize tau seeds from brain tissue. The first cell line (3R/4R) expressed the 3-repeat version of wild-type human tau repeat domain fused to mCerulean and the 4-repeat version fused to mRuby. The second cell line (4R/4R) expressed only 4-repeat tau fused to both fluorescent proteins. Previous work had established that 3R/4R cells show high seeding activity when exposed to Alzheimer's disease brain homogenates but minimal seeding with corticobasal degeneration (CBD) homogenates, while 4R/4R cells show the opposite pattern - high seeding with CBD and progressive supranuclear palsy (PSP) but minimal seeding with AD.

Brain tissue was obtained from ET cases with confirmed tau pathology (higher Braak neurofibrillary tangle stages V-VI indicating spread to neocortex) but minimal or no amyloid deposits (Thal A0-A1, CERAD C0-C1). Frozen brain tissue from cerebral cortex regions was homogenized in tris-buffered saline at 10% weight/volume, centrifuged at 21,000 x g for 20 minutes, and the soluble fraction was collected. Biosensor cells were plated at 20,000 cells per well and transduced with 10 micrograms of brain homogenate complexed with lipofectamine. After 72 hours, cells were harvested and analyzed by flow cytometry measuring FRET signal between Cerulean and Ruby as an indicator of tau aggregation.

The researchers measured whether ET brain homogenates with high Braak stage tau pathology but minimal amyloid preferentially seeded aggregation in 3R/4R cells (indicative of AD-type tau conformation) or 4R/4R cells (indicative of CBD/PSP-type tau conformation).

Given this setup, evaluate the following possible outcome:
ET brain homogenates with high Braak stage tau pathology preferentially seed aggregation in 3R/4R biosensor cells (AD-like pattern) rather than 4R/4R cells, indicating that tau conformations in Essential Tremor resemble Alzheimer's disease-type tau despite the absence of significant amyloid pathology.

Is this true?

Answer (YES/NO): NO